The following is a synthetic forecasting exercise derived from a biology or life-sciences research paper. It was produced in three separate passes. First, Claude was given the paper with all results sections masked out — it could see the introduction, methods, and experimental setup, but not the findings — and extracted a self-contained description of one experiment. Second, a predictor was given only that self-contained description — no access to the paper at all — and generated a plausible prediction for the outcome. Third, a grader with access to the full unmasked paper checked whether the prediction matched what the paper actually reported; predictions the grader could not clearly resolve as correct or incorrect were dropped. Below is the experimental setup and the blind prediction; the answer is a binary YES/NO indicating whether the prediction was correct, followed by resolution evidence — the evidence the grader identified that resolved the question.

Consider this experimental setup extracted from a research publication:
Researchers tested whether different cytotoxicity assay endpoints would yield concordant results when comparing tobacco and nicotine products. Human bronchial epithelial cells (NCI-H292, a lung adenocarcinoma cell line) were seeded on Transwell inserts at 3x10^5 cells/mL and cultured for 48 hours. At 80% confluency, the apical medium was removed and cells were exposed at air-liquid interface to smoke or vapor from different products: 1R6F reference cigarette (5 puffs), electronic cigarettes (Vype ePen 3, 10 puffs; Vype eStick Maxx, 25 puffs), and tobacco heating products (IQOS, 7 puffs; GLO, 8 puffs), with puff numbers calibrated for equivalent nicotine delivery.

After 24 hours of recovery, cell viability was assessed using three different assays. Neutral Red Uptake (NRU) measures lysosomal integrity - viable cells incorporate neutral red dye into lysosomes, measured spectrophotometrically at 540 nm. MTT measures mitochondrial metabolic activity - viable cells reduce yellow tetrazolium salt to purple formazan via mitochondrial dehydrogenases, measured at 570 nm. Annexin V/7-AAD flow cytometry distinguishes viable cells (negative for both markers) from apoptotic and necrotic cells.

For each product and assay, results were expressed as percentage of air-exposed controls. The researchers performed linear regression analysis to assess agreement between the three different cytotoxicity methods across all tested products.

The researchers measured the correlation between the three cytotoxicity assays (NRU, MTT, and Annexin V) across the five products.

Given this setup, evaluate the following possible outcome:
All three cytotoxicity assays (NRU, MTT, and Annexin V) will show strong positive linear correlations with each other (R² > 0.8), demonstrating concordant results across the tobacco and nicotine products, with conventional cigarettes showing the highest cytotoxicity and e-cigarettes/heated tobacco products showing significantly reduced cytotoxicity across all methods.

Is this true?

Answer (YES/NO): NO